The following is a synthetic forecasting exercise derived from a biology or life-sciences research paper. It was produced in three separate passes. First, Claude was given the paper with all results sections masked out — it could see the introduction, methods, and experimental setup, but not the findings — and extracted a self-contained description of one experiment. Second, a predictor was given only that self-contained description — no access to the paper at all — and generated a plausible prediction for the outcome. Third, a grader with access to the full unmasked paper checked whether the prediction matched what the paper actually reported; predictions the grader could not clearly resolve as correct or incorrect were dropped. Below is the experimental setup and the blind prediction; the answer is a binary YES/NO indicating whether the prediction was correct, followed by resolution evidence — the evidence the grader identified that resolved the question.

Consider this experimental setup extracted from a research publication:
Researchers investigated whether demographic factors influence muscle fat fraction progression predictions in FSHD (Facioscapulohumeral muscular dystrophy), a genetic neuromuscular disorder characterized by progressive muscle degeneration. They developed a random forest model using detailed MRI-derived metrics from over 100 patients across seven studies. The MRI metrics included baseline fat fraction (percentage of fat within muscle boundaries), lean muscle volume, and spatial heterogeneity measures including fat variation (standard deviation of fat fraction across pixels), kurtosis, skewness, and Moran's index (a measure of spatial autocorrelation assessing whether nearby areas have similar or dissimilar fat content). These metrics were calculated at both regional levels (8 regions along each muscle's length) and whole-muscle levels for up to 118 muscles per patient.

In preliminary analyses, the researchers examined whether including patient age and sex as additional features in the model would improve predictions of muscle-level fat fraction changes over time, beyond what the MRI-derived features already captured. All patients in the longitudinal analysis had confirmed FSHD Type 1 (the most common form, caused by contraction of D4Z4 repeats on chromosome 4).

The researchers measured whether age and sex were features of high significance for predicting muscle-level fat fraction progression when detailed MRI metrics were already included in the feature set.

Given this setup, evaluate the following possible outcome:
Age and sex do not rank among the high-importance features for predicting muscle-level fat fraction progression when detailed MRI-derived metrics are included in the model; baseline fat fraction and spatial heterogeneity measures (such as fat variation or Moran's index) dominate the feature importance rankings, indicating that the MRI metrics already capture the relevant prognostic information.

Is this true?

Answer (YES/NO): YES